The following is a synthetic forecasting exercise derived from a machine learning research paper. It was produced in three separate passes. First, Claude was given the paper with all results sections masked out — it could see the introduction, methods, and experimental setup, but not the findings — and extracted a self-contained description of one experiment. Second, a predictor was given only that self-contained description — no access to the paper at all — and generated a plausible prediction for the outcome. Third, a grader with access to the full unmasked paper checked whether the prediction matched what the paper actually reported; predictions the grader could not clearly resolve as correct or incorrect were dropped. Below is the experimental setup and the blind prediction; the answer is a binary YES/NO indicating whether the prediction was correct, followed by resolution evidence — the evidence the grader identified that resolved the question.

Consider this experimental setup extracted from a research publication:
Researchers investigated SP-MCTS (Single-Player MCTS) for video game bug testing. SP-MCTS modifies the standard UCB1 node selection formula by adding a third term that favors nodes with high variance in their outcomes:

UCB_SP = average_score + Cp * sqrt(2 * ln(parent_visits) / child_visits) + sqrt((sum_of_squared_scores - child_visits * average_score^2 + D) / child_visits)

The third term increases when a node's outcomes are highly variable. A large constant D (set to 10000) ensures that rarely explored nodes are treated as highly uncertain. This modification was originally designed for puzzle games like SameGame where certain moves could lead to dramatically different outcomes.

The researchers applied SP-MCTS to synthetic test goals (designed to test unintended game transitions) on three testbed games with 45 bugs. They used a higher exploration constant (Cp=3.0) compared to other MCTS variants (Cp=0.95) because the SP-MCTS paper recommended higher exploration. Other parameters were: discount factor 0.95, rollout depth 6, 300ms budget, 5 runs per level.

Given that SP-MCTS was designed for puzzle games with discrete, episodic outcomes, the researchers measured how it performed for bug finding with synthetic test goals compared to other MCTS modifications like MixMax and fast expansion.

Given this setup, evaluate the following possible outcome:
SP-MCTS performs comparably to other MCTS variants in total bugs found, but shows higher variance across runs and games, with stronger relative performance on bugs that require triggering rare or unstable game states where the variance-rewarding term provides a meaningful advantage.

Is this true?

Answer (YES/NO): NO